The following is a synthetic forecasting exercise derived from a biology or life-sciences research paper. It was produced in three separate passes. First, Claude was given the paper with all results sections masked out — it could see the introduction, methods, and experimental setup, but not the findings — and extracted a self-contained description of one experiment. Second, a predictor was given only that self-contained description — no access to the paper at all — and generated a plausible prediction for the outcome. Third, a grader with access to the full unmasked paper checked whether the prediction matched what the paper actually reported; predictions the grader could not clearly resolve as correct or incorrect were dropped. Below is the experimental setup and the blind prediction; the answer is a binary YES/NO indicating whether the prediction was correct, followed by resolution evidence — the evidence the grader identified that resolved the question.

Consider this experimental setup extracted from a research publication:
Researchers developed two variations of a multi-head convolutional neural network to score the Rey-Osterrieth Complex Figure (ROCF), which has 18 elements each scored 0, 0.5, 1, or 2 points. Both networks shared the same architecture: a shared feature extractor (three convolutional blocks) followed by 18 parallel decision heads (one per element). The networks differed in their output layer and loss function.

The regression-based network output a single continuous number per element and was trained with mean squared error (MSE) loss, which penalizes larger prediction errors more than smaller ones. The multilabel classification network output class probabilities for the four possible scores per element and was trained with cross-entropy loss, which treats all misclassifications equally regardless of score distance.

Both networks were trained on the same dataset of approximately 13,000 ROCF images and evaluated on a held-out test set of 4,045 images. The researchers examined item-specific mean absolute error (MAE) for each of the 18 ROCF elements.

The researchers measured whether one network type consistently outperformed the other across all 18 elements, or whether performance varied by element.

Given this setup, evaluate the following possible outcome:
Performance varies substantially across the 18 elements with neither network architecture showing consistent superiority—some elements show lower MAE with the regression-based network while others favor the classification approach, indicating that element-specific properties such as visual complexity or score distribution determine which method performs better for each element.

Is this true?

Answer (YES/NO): YES